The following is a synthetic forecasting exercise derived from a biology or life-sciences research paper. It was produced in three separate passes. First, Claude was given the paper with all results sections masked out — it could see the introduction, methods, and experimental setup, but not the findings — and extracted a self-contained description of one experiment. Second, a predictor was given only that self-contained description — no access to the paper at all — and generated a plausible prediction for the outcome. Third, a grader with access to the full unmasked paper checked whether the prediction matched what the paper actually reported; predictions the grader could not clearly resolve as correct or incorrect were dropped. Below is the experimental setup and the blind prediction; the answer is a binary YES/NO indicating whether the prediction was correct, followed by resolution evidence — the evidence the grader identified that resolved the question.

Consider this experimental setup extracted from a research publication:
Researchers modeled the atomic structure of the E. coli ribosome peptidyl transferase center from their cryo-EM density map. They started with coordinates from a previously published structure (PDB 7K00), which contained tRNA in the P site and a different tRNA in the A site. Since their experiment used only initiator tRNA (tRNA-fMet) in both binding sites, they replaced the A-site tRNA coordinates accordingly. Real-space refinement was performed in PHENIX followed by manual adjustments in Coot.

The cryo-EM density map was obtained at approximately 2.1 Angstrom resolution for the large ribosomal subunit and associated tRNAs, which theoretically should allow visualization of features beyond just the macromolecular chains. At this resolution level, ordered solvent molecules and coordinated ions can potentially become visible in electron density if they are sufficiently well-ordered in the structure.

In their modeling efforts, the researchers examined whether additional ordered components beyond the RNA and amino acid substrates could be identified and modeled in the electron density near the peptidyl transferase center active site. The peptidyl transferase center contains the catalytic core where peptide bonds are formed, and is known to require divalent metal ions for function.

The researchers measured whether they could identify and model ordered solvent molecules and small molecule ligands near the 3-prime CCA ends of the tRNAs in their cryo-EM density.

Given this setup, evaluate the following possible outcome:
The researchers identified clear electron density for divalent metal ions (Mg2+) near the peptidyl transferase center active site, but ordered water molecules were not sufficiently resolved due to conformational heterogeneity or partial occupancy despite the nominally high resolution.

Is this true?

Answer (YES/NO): NO